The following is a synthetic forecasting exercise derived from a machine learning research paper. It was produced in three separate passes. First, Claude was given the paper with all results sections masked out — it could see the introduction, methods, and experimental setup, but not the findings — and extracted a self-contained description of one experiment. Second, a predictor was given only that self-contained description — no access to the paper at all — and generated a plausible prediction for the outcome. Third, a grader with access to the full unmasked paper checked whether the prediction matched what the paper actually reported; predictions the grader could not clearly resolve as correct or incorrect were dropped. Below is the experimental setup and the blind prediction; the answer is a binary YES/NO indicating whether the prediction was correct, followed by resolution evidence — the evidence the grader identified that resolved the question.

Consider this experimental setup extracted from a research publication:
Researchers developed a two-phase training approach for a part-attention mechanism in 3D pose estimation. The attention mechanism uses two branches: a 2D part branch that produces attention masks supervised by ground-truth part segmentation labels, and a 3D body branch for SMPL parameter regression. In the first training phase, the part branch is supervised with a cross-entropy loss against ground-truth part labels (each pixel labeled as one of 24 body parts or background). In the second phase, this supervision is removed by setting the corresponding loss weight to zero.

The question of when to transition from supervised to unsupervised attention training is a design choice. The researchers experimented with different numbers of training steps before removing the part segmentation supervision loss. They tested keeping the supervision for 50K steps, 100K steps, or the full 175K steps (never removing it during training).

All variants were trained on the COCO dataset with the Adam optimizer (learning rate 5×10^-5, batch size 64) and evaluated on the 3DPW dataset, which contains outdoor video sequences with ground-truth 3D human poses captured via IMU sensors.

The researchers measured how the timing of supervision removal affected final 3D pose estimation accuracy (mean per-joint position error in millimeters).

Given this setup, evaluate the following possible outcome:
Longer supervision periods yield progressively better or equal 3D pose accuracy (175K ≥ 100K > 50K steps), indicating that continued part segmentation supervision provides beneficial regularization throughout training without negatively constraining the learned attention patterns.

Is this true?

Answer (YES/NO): NO